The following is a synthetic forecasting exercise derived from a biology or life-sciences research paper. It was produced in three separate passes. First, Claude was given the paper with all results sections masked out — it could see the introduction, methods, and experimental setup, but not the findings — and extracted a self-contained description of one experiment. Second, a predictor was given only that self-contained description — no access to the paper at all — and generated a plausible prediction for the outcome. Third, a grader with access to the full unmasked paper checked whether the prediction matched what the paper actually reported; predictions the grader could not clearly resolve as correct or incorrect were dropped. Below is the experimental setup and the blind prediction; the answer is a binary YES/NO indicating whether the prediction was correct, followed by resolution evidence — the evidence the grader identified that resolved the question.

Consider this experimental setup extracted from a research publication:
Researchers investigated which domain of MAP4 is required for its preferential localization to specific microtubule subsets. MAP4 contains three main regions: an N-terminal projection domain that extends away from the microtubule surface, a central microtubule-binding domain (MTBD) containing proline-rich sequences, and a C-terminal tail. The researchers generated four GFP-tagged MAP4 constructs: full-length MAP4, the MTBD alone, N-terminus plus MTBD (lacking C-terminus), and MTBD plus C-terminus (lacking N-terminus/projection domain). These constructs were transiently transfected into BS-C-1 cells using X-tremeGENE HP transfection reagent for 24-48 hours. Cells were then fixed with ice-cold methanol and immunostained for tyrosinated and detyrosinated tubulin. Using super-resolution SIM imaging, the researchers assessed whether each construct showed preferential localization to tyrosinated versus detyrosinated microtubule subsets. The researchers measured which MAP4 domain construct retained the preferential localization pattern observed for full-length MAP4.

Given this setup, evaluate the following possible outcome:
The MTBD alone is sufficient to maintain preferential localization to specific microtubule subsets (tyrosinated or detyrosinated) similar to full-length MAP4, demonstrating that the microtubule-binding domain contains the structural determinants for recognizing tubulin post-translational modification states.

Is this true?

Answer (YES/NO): NO